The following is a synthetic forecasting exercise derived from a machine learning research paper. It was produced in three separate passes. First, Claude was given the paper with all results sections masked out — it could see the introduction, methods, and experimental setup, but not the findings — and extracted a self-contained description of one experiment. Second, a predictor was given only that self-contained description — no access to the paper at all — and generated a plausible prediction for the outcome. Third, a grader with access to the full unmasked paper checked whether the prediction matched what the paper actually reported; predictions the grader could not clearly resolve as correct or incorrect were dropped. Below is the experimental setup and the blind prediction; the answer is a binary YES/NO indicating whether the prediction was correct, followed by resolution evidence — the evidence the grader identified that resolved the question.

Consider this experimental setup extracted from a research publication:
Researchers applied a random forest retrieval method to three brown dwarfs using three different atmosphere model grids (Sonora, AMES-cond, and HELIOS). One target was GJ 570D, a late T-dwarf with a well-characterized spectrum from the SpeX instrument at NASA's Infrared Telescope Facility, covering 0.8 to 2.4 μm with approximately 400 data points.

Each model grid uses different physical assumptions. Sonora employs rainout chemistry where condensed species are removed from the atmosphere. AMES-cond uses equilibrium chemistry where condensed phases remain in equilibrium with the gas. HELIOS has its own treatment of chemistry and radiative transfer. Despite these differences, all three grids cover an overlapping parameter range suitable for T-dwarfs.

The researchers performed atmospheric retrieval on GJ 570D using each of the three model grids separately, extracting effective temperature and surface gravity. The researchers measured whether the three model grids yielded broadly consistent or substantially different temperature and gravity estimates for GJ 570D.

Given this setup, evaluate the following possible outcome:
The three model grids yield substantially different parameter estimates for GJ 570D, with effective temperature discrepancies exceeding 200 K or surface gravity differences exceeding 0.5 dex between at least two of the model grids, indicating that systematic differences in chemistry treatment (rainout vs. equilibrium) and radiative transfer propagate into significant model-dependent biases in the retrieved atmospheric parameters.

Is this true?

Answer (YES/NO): NO